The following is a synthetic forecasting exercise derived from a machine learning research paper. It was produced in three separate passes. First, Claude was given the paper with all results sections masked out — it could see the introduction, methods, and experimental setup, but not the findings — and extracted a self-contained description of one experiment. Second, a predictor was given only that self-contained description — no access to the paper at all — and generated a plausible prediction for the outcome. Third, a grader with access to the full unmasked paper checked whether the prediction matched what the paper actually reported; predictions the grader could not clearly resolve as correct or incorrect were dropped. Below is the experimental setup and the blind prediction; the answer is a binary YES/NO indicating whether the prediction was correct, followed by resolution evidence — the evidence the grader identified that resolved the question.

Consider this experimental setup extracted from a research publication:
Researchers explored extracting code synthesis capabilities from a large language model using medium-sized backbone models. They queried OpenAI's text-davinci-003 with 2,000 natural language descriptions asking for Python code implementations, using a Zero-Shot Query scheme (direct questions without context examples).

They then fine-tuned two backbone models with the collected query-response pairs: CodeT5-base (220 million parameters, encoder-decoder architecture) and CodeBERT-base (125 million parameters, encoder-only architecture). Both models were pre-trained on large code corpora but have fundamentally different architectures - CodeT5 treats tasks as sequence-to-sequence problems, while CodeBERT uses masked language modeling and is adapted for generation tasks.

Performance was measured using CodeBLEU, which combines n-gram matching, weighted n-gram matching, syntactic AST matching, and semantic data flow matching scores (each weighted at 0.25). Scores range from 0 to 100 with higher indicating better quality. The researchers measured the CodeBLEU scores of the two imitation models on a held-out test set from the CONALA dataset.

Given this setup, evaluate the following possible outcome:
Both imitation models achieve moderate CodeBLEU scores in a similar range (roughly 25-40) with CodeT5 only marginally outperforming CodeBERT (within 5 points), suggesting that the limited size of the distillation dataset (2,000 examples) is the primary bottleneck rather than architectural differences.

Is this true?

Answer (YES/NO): NO